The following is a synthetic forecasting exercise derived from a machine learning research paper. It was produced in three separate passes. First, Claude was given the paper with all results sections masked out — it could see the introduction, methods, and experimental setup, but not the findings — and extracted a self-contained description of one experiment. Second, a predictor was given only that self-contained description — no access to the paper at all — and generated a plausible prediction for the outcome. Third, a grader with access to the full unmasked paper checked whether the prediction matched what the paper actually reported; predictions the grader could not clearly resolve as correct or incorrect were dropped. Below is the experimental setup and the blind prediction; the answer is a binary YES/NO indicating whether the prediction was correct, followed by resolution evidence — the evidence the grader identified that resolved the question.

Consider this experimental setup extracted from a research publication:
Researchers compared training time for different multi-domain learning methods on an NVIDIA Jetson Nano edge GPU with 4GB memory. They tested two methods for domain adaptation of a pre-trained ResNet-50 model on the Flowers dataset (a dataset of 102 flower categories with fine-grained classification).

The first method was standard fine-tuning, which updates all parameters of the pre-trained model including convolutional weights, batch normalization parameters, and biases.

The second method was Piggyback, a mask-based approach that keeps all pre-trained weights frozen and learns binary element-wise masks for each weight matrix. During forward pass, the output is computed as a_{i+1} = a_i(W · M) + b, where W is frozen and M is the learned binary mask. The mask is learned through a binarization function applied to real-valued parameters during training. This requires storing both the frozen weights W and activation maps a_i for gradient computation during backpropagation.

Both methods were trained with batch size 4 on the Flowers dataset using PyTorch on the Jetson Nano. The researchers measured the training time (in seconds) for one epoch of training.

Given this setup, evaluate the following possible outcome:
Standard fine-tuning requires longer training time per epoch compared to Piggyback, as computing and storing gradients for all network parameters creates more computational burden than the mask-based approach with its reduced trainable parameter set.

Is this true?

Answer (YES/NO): NO